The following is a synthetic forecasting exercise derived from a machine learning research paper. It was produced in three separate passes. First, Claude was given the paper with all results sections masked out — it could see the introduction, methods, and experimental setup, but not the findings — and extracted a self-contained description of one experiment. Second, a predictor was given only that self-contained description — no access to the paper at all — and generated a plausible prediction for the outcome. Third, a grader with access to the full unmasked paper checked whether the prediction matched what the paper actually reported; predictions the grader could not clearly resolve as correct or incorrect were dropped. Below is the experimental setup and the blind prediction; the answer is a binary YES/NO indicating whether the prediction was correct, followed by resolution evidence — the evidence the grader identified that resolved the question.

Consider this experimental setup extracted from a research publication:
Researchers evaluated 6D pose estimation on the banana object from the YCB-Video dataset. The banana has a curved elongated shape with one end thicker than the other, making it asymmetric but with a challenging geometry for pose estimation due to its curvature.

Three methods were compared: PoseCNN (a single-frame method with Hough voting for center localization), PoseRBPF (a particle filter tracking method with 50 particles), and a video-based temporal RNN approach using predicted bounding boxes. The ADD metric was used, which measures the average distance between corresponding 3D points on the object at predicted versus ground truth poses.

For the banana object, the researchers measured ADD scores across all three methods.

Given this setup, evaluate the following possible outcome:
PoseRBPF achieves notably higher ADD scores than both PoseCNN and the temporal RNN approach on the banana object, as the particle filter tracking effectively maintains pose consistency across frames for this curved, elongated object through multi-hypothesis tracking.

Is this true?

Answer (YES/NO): NO